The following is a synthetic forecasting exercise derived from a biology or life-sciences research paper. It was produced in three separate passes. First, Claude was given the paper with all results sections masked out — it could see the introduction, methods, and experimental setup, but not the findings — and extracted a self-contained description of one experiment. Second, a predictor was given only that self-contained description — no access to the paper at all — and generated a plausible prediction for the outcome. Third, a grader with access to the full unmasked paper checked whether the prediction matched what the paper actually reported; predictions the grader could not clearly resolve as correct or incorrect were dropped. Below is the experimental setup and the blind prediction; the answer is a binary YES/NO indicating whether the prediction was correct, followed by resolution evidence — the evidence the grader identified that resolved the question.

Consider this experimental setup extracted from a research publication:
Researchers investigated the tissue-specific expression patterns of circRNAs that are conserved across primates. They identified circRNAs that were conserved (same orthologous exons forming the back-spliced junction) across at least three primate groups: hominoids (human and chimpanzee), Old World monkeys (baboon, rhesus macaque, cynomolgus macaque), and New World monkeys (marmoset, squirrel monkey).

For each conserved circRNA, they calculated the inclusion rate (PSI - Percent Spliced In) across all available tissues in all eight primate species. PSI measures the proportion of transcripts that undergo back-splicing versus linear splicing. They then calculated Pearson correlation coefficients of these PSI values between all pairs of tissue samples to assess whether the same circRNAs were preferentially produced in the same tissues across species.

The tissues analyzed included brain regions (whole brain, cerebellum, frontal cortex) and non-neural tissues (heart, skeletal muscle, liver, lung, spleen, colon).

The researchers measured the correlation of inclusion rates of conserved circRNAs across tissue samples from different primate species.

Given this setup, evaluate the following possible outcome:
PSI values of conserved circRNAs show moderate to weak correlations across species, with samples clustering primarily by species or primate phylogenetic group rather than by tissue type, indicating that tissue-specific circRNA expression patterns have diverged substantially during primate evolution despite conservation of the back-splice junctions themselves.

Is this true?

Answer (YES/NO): NO